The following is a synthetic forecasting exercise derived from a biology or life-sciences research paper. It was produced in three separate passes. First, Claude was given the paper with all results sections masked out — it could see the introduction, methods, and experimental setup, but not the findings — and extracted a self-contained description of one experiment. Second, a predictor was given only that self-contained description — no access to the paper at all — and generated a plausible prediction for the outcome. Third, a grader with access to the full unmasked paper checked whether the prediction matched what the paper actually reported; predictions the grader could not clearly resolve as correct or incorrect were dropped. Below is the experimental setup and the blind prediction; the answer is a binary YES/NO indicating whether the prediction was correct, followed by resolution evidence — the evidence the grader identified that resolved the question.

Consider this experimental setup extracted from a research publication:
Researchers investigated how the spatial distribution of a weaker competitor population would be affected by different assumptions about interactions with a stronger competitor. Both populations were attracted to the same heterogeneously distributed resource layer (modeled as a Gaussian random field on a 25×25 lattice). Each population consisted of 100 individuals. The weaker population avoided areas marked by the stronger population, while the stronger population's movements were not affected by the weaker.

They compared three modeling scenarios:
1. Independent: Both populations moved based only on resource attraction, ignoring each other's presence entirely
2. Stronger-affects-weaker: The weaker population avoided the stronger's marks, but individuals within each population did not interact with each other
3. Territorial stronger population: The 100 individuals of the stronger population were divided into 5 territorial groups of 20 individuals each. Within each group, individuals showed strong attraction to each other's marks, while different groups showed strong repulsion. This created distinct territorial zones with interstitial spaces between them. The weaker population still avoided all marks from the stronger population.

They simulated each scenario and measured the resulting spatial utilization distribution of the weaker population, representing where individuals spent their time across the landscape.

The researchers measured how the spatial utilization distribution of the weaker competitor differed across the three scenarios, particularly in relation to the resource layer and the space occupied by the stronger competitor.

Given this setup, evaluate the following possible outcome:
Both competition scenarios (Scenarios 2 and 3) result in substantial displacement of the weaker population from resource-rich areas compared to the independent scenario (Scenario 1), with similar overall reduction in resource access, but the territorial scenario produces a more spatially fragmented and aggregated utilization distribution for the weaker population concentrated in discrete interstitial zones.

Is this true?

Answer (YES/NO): NO